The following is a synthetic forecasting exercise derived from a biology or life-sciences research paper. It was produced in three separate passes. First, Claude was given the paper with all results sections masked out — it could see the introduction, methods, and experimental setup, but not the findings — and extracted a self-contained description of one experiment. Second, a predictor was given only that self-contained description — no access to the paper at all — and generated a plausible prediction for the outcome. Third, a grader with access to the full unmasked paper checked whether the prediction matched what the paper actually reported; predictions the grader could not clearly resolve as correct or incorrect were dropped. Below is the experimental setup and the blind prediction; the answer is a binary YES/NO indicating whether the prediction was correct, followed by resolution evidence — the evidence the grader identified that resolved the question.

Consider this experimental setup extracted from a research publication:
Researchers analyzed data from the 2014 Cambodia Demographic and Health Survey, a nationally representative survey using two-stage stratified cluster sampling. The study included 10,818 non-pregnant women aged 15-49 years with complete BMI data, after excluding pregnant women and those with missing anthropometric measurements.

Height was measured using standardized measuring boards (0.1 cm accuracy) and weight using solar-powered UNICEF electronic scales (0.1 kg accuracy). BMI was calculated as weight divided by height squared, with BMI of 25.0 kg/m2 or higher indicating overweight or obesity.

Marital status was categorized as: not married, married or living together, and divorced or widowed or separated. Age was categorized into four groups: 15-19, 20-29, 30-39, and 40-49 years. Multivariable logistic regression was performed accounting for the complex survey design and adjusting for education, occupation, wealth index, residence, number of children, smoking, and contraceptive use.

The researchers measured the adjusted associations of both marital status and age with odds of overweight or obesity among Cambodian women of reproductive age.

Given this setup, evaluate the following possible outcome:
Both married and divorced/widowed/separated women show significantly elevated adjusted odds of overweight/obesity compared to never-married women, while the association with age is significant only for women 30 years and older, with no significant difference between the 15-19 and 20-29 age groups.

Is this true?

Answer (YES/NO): NO